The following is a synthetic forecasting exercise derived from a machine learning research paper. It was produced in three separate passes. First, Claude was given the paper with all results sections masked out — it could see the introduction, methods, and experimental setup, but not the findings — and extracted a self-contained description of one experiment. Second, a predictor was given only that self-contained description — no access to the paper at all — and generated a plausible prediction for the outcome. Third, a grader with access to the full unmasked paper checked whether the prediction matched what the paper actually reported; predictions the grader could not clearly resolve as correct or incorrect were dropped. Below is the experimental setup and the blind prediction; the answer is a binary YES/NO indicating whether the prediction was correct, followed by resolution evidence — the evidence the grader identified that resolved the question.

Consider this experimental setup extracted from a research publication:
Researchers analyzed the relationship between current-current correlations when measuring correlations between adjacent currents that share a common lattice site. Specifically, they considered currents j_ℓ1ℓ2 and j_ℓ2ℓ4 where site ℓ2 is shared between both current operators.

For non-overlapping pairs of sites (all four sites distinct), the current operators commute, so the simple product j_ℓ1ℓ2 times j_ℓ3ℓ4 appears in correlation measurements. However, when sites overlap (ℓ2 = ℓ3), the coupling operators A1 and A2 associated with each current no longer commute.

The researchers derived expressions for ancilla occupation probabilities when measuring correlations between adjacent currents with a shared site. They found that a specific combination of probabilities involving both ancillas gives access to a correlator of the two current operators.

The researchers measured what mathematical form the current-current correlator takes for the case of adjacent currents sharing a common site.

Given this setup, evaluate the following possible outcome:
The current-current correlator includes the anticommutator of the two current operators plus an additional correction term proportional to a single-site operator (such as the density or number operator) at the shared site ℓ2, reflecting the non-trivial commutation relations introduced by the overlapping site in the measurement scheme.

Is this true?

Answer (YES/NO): NO